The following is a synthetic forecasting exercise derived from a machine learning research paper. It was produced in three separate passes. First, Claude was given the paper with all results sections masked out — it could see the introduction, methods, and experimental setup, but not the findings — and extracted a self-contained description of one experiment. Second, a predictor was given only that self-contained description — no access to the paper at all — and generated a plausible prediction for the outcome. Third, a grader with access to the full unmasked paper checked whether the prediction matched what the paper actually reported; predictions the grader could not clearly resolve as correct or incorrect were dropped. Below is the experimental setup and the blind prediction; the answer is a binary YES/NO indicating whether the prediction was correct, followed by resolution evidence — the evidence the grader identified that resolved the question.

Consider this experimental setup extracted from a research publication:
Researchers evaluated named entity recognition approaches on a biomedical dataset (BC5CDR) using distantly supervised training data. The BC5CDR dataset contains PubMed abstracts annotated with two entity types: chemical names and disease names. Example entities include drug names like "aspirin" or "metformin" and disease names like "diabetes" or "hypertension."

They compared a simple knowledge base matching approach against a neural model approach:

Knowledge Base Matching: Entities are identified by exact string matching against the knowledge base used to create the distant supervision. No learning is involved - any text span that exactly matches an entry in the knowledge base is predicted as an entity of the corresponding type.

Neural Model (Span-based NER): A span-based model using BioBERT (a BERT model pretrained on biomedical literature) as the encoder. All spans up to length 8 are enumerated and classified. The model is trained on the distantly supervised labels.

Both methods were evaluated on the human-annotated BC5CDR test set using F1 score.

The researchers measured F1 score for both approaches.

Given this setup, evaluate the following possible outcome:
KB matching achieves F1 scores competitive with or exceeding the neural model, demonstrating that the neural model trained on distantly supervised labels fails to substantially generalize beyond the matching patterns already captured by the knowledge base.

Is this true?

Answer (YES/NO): NO